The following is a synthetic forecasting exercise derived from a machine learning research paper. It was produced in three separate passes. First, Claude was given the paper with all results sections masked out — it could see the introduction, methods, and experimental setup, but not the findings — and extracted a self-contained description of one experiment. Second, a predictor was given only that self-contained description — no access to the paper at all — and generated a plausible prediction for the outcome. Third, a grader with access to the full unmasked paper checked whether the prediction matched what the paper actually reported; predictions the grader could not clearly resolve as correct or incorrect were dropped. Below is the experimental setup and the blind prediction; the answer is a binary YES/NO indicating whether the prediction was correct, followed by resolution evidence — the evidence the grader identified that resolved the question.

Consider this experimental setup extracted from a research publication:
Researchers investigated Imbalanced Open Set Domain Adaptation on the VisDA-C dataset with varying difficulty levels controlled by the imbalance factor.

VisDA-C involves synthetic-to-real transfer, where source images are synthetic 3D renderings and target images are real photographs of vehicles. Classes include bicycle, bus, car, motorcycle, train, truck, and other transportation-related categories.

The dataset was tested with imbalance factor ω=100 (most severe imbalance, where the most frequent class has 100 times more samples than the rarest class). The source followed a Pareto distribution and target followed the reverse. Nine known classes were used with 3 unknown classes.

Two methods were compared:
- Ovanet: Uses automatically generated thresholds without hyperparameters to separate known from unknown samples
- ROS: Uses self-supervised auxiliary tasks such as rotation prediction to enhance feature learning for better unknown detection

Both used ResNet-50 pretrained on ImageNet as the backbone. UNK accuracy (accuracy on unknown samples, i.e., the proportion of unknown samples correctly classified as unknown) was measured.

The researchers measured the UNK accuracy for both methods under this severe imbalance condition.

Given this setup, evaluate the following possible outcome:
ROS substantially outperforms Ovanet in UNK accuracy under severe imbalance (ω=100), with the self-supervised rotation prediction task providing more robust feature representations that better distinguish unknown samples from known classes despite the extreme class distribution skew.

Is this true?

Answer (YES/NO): NO